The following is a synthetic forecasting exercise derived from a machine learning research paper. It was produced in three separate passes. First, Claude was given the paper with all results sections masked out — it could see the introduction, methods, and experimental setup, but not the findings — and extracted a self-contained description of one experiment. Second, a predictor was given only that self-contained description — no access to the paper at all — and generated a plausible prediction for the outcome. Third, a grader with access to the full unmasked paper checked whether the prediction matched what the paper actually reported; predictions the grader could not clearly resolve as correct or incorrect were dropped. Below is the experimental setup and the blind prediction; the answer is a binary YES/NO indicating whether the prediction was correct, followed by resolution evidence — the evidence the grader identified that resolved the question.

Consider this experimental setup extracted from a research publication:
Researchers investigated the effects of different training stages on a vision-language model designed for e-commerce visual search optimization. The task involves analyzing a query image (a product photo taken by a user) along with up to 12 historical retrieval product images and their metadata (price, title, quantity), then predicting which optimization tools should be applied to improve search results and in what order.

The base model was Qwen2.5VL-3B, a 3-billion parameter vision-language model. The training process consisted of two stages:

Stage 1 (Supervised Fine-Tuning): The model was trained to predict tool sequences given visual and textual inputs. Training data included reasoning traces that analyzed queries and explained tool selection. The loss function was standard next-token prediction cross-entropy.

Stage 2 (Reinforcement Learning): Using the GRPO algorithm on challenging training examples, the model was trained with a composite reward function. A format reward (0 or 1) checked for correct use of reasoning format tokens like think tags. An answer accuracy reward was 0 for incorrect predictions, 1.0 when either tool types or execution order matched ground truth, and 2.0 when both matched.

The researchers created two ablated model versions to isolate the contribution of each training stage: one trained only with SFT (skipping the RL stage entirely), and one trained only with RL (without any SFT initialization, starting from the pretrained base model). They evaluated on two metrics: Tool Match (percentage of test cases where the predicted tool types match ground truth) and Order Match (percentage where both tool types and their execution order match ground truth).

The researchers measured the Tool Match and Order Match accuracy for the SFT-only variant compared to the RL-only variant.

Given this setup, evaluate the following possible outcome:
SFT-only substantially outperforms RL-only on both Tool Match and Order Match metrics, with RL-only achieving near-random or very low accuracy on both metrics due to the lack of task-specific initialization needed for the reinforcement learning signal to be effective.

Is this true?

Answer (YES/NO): NO